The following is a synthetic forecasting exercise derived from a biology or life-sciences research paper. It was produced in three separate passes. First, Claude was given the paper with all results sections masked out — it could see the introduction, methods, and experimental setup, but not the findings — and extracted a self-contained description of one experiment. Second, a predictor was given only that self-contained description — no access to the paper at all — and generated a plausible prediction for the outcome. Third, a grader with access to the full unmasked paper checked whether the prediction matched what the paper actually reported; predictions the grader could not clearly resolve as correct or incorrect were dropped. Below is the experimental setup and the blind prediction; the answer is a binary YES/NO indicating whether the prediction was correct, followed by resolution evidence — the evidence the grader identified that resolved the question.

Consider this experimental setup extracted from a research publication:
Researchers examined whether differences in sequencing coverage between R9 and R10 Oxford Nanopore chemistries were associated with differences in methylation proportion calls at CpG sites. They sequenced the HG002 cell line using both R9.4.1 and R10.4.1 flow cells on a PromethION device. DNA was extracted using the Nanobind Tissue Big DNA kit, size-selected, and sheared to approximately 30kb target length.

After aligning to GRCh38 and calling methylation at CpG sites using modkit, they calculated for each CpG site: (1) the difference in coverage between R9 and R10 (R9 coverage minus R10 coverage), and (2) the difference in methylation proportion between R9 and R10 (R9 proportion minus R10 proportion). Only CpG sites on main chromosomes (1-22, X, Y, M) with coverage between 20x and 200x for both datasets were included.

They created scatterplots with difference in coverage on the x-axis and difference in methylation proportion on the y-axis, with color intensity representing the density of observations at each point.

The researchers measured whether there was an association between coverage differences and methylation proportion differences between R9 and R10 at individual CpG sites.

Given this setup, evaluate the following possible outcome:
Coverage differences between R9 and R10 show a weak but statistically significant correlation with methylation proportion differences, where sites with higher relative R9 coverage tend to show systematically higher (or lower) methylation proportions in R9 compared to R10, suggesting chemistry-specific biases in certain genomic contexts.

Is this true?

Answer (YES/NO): NO